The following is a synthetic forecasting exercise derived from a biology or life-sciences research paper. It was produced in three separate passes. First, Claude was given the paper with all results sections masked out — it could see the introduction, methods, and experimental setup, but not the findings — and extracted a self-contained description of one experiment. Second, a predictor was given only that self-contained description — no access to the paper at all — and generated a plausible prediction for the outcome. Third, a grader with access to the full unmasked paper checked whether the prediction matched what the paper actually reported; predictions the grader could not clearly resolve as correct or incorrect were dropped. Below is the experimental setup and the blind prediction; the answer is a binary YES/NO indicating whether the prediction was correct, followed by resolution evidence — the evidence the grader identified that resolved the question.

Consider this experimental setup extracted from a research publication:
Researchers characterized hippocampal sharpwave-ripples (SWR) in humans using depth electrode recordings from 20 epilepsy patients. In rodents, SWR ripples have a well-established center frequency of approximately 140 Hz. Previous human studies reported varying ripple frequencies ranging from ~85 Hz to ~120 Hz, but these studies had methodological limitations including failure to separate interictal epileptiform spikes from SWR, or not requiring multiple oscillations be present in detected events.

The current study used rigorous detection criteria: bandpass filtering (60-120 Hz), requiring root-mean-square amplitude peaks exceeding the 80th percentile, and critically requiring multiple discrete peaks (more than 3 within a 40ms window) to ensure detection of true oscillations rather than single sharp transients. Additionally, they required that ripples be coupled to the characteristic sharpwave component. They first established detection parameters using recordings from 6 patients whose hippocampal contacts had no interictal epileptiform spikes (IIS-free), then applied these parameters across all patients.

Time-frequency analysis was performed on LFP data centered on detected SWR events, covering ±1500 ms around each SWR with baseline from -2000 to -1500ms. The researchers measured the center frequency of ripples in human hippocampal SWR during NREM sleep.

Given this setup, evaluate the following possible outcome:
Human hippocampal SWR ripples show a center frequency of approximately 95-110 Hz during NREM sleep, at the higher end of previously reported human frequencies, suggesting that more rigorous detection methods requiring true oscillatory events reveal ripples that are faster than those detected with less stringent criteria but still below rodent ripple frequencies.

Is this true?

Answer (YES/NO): NO